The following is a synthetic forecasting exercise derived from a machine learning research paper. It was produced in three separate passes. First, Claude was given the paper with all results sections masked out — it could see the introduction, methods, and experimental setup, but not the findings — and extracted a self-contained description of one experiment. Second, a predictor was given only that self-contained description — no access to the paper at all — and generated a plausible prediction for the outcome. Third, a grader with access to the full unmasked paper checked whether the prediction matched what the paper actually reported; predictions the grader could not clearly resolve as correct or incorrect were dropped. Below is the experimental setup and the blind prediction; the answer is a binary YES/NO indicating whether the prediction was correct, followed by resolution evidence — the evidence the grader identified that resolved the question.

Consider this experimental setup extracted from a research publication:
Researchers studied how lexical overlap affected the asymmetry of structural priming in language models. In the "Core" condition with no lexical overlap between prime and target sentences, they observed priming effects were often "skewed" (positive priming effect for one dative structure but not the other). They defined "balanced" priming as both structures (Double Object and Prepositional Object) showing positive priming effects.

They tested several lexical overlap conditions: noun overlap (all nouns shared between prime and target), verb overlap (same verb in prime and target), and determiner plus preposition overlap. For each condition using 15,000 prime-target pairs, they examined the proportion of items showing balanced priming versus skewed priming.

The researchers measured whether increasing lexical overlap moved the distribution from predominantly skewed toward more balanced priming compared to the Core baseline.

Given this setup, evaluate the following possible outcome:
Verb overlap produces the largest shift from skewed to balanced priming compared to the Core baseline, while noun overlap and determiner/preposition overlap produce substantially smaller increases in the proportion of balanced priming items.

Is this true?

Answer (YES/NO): NO